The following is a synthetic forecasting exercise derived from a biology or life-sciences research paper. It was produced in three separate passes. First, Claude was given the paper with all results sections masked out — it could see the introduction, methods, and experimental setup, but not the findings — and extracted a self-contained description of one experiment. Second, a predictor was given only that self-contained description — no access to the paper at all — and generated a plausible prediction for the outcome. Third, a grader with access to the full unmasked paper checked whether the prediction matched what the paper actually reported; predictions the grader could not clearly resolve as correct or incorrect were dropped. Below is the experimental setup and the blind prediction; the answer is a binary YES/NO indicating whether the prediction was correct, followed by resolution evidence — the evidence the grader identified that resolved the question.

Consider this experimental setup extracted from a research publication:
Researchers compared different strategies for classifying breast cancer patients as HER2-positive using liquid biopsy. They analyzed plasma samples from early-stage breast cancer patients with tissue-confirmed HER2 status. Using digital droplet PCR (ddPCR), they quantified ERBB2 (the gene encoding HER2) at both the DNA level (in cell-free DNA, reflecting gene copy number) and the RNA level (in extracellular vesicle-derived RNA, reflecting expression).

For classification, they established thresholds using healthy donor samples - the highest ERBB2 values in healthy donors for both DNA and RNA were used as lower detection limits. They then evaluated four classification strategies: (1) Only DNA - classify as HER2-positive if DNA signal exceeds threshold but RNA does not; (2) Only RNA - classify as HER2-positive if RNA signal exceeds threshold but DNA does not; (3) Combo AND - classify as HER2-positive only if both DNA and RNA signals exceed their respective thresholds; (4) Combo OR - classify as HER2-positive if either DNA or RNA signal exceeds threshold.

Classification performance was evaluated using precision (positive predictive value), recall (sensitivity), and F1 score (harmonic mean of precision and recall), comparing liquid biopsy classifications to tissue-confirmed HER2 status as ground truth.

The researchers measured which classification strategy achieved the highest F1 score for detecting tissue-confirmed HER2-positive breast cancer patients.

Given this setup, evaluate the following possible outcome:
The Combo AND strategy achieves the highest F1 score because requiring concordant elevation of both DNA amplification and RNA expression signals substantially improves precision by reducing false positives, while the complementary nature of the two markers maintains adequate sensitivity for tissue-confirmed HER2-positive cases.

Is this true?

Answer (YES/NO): NO